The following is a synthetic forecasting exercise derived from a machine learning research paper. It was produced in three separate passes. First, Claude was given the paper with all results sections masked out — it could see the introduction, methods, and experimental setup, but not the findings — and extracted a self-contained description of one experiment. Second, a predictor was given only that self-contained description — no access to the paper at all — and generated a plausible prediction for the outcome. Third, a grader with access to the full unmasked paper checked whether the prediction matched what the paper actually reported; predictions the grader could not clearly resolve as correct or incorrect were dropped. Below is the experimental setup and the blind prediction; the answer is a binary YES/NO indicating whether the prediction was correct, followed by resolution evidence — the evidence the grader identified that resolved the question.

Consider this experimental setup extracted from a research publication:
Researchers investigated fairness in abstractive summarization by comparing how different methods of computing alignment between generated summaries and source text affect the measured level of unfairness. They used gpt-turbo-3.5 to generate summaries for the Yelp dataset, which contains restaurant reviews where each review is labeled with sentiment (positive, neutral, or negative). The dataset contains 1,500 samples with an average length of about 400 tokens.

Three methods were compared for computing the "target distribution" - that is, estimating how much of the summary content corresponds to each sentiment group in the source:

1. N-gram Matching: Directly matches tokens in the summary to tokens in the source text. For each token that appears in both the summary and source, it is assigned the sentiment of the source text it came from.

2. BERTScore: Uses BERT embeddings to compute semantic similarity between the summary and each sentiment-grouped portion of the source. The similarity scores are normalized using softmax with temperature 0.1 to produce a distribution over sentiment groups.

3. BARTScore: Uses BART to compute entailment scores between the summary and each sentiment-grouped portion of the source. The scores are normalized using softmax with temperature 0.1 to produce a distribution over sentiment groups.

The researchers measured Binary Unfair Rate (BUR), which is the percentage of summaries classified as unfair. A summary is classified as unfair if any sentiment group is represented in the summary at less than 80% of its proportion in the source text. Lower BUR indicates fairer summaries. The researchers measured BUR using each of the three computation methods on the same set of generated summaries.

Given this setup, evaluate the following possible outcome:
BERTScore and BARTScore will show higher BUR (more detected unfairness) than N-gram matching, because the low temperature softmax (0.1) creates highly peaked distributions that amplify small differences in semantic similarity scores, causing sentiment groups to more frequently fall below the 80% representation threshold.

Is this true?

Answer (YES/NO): YES